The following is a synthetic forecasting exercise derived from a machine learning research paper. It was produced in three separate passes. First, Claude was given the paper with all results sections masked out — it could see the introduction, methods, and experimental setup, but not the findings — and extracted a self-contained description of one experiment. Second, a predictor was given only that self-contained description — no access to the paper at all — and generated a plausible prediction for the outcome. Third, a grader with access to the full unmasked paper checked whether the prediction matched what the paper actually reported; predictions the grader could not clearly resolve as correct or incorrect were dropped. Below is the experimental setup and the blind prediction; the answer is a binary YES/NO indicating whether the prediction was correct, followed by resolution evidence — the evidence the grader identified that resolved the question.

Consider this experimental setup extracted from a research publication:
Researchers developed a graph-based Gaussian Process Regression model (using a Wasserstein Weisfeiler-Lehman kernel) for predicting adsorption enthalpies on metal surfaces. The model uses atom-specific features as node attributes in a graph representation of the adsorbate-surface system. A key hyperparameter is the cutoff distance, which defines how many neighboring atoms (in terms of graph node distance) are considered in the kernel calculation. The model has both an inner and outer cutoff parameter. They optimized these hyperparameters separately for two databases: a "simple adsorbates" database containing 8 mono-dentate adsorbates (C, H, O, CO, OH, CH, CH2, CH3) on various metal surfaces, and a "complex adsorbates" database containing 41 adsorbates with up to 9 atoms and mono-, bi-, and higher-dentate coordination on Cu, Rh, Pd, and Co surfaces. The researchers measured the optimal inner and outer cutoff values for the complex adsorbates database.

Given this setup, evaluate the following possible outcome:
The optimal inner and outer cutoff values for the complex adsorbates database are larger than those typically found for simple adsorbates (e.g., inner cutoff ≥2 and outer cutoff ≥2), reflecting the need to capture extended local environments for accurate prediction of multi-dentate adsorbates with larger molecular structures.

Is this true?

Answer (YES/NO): NO